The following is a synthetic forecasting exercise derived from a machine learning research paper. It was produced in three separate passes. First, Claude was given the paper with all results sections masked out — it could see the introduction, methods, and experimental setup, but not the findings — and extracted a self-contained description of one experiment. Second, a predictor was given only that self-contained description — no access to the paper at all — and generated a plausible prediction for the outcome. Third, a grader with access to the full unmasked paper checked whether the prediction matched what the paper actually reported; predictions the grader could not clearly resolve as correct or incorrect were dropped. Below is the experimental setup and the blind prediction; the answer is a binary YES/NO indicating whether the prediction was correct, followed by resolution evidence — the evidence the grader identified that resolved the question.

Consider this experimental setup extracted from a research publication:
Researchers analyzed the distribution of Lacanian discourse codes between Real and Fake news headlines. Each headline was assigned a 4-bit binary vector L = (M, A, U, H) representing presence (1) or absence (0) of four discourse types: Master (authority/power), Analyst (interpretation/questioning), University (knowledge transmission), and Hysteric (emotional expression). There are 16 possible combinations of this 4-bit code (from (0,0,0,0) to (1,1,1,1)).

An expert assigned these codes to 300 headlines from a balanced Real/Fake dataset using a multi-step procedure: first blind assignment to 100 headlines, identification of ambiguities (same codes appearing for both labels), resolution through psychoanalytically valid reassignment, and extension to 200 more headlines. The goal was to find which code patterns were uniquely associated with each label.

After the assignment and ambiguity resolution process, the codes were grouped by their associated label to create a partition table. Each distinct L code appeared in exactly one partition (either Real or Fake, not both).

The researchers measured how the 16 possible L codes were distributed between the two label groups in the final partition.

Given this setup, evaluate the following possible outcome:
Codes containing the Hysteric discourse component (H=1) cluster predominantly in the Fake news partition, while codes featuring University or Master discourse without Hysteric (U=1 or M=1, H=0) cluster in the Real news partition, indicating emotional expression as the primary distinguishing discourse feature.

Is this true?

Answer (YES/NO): NO